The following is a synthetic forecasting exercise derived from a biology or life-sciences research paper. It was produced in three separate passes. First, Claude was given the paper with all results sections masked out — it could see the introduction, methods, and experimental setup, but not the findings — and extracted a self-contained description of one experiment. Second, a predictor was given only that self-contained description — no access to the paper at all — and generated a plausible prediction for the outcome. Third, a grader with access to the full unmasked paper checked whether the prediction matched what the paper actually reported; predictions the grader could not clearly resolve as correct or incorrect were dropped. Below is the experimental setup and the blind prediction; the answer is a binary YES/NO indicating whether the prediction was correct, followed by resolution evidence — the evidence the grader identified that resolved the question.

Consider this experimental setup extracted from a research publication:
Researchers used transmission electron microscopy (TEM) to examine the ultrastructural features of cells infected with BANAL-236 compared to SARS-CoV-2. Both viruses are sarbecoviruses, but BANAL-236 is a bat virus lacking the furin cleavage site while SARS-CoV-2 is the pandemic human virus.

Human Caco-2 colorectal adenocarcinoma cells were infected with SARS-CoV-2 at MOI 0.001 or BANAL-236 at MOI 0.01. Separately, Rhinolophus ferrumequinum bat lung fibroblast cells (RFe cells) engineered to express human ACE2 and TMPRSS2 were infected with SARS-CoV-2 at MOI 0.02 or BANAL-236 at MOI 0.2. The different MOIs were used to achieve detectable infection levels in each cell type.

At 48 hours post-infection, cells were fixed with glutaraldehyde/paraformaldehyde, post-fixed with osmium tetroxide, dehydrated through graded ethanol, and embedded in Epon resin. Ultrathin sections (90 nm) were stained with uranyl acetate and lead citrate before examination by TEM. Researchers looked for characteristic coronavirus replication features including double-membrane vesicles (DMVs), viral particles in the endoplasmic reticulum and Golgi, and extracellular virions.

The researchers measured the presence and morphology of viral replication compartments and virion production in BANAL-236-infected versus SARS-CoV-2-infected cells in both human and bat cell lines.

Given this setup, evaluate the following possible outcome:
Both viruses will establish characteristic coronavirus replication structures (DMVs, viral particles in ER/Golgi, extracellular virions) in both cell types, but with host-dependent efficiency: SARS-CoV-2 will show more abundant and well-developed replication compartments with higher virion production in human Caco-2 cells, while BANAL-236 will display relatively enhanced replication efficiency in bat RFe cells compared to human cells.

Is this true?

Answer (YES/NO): NO